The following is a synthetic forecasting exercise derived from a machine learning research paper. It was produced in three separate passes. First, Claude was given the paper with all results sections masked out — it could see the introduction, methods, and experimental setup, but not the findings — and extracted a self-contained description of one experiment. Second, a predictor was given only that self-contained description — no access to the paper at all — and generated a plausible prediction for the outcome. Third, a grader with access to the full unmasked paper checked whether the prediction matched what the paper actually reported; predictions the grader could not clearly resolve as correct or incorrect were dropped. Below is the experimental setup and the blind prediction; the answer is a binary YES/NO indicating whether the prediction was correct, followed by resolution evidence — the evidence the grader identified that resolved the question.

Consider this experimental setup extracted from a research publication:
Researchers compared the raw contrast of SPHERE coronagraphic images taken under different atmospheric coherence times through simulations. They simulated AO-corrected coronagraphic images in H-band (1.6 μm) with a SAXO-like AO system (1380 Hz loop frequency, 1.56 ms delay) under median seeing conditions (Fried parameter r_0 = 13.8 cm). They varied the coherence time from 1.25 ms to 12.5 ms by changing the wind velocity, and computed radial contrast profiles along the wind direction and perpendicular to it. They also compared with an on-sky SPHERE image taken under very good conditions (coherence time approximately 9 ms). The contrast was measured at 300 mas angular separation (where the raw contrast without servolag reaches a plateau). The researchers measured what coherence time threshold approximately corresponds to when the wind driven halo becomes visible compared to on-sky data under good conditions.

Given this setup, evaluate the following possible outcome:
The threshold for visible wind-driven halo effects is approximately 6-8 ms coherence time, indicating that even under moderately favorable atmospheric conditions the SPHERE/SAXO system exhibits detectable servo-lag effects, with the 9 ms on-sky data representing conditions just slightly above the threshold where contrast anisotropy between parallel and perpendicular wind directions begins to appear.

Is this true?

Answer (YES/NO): NO